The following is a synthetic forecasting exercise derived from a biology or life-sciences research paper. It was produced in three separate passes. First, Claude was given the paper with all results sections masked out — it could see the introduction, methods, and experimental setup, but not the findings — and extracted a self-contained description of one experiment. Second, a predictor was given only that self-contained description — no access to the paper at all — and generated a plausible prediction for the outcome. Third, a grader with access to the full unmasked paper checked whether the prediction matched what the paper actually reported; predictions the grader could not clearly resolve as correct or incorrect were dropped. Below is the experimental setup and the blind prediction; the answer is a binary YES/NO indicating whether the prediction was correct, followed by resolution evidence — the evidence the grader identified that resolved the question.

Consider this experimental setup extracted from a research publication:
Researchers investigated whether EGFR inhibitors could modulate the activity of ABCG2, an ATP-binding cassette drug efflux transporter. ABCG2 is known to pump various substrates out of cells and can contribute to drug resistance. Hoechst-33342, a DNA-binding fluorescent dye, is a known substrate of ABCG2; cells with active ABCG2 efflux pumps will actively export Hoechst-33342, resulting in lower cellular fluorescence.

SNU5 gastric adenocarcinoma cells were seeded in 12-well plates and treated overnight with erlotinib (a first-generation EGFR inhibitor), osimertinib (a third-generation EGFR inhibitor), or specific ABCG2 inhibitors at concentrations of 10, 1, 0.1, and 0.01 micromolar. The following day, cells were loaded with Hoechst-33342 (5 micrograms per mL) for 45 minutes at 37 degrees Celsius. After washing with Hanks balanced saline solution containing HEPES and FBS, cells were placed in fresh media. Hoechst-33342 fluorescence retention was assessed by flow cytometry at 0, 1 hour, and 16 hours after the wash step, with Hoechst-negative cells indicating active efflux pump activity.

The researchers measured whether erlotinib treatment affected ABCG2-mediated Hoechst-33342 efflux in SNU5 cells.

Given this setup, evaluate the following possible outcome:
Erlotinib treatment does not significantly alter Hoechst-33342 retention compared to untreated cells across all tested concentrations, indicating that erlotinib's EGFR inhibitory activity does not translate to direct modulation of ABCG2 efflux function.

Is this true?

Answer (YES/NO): NO